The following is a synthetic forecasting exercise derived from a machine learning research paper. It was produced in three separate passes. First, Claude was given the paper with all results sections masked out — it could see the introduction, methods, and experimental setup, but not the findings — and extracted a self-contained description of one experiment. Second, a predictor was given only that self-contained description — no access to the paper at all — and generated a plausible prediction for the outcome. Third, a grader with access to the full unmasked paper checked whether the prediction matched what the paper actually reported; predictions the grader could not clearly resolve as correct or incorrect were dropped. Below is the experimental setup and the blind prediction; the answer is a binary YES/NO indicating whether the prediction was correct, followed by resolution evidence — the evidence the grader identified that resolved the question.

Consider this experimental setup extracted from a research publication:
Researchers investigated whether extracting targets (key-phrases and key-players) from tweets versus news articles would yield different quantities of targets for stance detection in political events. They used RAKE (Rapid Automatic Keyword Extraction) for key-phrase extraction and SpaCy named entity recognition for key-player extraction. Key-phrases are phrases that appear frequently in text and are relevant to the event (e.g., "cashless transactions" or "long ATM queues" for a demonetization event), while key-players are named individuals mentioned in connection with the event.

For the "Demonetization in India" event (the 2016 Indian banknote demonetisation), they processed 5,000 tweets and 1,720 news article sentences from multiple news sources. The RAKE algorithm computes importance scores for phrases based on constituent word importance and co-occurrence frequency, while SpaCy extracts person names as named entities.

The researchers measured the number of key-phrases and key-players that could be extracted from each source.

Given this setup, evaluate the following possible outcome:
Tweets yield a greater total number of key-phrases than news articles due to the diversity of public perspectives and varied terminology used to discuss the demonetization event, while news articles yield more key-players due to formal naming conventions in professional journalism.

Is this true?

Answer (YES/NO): NO